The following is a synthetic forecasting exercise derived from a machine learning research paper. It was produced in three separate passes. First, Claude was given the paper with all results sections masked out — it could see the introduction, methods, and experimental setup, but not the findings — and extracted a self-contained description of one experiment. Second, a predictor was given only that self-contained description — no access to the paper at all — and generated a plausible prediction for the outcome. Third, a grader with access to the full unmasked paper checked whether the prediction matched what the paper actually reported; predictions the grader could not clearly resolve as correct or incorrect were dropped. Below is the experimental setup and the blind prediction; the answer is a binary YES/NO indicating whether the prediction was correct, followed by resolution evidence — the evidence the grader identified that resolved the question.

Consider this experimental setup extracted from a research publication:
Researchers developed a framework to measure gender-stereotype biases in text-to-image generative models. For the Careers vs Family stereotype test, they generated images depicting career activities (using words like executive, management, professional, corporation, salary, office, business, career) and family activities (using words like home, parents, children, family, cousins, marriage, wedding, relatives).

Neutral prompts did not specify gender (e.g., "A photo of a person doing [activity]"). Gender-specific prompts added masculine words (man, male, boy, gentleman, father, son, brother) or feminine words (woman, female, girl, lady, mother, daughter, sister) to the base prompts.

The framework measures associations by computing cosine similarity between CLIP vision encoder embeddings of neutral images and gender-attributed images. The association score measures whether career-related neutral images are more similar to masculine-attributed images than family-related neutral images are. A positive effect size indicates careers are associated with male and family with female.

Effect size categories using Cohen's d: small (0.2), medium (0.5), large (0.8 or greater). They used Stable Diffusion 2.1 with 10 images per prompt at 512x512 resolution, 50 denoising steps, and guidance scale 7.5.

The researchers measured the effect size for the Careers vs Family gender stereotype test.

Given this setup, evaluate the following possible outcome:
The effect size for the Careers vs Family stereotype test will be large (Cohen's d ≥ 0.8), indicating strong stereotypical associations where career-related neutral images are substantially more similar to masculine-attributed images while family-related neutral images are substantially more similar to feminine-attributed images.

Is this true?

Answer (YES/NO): NO